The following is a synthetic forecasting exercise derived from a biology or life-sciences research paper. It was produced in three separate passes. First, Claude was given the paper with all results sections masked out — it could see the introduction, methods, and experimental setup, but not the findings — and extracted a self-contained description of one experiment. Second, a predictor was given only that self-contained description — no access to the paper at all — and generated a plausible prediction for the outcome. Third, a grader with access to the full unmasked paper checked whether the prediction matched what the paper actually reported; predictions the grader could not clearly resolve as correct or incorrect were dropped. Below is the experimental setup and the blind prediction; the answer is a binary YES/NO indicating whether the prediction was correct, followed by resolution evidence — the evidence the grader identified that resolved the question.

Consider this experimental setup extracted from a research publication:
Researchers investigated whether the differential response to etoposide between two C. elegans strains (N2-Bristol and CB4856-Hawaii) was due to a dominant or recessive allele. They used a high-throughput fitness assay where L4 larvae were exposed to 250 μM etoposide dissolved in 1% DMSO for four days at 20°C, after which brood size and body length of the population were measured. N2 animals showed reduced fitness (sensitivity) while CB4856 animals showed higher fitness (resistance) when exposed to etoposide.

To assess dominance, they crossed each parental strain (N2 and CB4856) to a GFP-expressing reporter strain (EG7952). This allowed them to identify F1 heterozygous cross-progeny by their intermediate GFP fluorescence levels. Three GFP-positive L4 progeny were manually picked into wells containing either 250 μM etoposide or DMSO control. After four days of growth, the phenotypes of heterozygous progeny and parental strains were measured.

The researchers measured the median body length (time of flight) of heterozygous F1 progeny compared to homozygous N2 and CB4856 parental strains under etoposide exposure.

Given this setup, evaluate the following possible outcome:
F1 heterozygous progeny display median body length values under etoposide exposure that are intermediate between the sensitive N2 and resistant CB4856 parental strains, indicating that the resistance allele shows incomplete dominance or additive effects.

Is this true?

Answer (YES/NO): NO